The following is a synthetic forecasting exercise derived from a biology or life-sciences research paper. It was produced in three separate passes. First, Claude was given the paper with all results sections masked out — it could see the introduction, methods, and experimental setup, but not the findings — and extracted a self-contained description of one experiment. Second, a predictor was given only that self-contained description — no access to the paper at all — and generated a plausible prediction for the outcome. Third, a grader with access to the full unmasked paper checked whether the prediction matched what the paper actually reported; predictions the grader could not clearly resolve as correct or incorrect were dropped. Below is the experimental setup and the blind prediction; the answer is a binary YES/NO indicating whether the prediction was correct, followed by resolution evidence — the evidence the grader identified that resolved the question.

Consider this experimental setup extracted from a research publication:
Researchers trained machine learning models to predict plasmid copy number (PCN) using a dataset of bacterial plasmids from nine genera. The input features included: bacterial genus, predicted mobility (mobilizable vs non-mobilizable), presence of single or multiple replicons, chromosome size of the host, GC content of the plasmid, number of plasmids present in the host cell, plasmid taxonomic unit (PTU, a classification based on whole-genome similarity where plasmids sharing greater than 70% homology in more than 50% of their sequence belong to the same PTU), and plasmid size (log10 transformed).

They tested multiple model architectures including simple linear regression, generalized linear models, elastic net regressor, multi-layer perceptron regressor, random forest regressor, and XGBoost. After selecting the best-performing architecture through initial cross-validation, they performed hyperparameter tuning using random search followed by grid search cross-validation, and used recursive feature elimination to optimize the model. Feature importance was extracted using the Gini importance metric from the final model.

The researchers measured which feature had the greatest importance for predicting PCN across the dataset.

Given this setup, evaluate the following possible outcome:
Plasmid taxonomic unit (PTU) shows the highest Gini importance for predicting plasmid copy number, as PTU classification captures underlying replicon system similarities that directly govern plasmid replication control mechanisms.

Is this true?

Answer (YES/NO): NO